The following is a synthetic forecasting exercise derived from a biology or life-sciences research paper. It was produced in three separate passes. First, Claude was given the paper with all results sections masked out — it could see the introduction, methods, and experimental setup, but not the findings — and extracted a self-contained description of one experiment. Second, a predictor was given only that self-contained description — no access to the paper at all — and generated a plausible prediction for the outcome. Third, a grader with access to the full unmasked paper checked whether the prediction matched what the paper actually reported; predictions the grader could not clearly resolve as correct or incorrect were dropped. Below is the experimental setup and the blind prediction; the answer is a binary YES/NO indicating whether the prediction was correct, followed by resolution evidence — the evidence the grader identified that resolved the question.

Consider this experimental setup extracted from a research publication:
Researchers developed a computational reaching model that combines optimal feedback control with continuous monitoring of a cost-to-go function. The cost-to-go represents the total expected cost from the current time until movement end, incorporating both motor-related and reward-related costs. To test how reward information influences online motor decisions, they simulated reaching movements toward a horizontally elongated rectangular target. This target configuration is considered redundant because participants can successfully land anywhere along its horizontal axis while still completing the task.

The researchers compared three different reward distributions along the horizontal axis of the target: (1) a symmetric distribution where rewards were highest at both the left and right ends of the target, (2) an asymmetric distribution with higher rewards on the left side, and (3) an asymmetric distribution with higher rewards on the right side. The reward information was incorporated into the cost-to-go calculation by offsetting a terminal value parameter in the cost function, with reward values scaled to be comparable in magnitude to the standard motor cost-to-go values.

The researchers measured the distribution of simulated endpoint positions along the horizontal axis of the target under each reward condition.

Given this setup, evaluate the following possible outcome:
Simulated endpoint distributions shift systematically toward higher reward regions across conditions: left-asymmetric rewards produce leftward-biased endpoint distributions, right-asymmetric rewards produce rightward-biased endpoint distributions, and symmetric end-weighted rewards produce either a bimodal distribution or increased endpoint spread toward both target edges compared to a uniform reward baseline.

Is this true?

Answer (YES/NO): YES